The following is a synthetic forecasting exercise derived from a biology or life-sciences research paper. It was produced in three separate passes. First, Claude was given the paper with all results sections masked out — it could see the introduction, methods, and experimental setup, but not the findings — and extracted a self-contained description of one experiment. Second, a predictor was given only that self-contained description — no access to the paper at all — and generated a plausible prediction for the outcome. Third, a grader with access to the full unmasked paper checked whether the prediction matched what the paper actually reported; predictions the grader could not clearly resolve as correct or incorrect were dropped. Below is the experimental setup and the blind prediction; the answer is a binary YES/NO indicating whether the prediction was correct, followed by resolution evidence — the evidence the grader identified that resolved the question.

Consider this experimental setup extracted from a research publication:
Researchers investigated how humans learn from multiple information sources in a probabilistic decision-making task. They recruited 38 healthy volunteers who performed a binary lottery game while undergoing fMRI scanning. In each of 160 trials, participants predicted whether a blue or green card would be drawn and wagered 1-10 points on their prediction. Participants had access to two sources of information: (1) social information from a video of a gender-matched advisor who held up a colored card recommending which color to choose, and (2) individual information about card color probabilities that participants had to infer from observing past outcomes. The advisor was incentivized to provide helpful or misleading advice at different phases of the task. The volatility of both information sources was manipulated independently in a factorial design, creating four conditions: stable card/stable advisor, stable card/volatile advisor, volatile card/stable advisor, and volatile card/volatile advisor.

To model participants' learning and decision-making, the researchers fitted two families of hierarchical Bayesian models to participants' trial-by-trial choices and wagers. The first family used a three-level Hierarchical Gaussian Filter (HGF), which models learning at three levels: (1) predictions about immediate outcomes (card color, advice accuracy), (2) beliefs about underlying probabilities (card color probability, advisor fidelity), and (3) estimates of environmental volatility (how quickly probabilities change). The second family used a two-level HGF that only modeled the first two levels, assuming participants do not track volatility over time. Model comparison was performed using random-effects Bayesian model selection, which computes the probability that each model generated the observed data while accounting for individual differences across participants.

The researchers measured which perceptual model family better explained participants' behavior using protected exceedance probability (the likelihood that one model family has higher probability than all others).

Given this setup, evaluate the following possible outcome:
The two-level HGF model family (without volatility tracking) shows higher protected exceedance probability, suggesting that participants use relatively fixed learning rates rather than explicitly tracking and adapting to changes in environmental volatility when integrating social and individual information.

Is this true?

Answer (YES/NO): NO